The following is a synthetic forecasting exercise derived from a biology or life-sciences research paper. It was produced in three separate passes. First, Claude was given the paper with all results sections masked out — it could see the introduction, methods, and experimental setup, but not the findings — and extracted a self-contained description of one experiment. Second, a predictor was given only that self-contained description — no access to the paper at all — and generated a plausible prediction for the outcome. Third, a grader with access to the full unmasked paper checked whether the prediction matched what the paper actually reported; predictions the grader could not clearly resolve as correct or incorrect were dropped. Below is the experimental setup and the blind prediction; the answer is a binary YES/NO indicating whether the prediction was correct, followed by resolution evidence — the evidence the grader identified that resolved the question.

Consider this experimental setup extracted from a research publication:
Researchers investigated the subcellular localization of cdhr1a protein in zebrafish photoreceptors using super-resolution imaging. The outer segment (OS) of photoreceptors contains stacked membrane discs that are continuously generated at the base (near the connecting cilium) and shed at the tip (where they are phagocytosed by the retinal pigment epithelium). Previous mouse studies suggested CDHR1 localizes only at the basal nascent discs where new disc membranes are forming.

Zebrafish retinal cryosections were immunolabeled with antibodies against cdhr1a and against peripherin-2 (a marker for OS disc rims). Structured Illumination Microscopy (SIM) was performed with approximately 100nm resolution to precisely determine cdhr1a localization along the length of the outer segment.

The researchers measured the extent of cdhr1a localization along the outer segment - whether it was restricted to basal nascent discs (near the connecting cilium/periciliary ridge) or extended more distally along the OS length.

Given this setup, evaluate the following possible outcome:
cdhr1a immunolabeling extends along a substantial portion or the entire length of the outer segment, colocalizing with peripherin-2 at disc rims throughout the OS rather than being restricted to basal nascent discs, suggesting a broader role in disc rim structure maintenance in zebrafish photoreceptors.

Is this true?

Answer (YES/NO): NO